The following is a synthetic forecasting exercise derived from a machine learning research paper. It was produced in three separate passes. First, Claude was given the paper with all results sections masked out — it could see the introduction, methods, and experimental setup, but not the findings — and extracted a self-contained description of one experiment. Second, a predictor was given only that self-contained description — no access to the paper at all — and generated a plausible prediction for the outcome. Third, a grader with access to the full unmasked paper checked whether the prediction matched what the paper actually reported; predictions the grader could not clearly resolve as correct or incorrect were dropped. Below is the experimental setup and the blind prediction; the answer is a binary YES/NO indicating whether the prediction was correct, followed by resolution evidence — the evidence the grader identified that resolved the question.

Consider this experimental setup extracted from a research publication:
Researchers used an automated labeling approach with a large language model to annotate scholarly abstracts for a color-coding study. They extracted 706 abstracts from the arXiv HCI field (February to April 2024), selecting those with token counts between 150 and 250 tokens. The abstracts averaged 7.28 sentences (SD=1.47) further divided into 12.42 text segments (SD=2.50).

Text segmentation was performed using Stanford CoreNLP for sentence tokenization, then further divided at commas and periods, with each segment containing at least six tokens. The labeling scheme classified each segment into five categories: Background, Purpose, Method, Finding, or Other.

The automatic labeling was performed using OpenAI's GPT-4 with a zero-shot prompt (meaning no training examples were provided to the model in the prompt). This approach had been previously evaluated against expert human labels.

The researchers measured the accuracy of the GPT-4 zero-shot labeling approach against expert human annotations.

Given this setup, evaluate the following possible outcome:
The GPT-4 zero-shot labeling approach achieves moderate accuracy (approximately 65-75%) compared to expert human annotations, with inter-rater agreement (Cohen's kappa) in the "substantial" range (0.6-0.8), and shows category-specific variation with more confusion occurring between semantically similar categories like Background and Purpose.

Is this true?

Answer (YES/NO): NO